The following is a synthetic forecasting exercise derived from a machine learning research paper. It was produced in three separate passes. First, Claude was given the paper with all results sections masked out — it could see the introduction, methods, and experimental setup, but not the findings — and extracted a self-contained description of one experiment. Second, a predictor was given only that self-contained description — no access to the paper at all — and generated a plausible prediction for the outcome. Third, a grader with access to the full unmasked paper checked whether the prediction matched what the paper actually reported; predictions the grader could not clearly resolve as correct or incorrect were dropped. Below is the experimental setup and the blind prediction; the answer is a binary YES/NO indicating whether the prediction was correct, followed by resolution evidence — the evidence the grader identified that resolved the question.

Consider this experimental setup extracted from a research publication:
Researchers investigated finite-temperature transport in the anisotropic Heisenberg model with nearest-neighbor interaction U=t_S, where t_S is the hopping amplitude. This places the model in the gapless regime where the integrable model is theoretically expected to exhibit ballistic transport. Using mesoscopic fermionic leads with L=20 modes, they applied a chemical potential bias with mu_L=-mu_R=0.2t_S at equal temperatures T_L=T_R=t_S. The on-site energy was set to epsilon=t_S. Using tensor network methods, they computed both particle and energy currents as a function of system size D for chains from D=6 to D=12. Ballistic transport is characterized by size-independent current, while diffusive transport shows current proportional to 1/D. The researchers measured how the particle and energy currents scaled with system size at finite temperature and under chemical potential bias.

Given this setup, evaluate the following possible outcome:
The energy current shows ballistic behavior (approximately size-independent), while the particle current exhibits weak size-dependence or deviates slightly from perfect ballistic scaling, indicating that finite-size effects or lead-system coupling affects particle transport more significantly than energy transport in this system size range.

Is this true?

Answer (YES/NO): NO